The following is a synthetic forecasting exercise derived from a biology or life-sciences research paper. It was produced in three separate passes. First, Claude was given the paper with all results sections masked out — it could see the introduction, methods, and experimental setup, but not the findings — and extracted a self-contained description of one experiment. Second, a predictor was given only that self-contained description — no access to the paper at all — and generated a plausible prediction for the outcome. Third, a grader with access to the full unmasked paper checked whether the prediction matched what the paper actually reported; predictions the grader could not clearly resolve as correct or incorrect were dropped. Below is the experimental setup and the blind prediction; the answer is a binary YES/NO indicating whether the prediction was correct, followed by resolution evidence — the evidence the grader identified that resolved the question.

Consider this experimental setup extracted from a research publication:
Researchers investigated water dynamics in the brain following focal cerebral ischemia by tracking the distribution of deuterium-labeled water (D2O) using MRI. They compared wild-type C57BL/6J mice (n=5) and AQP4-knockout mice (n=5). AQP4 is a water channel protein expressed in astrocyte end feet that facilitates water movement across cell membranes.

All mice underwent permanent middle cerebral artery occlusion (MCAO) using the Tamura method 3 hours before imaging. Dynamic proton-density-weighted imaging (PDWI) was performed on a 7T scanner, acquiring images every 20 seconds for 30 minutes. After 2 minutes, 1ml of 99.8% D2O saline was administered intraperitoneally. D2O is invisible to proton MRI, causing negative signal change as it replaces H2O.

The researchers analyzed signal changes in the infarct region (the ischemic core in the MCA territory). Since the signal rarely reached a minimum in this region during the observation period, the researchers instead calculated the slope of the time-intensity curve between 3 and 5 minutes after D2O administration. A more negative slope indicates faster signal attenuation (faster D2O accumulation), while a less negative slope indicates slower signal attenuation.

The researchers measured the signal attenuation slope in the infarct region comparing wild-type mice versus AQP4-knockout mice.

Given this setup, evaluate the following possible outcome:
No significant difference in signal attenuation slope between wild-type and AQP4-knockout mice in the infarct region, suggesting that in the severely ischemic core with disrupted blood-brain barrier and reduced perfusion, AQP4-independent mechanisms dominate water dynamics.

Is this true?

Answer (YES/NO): NO